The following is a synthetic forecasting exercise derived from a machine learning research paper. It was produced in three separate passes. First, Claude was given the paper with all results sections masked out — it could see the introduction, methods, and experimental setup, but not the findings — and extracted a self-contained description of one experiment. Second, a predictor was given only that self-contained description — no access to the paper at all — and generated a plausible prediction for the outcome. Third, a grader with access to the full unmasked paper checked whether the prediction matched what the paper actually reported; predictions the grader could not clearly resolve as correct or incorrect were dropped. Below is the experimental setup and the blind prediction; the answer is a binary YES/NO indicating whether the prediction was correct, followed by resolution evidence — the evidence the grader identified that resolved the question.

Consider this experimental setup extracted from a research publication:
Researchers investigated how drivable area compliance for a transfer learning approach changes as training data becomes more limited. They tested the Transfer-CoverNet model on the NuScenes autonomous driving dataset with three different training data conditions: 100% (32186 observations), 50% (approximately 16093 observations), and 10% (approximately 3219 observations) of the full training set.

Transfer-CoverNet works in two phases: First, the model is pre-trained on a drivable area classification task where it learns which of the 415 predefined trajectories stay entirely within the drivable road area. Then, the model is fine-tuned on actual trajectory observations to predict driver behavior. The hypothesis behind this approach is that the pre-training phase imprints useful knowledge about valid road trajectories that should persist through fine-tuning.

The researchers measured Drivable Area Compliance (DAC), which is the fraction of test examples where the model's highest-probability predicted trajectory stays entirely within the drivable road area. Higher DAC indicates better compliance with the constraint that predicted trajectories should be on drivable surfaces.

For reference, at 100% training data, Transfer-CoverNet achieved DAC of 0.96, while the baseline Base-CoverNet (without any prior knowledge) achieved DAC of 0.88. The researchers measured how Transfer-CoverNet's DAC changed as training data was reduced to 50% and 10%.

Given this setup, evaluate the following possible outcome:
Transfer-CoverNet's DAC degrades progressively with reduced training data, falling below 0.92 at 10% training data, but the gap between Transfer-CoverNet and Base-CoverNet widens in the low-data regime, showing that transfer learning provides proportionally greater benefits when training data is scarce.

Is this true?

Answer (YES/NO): NO